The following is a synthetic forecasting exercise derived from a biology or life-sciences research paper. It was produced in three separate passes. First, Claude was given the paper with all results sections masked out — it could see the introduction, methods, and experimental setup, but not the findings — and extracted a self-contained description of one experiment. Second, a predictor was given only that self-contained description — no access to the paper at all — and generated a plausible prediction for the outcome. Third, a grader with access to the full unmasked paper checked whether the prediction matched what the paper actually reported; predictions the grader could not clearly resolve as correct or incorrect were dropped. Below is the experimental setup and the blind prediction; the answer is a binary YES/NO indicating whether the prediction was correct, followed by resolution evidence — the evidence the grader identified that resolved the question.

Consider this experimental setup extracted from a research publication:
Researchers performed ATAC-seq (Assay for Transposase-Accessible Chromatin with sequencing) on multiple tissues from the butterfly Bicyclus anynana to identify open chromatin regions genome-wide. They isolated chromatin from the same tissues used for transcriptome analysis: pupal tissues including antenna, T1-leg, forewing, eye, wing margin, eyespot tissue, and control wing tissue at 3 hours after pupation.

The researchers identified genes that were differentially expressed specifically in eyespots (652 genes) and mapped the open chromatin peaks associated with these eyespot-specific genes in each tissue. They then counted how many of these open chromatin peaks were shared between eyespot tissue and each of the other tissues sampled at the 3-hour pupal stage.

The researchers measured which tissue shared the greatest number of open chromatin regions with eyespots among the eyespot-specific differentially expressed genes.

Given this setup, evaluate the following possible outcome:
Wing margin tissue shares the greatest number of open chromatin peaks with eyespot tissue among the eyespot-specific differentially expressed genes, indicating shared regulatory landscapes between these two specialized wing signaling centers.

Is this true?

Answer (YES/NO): NO